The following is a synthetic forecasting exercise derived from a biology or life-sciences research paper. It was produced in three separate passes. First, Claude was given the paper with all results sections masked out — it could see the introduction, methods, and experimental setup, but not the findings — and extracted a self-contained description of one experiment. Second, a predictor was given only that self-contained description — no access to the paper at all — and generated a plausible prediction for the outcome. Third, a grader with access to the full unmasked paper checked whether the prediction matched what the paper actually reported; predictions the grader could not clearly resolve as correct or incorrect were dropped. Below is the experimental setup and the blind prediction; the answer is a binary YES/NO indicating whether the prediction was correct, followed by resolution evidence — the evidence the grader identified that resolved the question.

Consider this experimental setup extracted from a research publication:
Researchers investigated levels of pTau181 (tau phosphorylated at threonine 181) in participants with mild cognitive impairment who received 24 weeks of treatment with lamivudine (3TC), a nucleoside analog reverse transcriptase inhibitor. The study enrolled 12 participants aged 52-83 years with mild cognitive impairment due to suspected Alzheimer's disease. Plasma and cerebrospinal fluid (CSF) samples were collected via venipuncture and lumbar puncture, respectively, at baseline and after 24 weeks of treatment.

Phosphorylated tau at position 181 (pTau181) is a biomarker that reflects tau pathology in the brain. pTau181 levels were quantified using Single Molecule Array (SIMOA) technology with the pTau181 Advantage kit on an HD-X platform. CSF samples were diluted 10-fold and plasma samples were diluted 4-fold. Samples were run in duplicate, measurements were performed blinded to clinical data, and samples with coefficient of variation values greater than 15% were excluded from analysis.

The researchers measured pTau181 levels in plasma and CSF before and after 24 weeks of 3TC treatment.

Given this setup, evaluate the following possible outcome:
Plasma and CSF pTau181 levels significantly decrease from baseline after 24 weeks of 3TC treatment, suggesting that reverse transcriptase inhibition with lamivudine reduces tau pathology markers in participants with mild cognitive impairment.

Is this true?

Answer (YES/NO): NO